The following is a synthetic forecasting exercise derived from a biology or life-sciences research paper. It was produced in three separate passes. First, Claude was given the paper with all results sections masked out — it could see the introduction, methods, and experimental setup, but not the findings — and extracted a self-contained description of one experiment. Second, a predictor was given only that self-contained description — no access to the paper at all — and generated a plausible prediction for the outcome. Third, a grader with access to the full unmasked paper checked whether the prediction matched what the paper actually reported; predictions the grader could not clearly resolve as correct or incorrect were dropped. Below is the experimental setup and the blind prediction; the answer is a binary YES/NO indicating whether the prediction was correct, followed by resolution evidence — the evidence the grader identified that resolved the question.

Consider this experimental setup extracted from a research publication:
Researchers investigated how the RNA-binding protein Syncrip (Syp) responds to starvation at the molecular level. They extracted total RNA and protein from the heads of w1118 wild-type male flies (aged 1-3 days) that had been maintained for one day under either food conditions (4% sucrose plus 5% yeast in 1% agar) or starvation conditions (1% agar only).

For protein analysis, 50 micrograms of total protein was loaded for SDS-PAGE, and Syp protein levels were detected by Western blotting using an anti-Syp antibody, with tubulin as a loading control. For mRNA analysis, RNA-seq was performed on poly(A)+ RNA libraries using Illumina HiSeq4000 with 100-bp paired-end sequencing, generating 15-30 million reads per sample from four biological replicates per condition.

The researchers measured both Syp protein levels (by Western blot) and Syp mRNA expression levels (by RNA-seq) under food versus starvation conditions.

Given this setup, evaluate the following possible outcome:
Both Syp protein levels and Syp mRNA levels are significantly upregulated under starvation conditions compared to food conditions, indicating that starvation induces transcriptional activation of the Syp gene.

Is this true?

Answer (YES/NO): NO